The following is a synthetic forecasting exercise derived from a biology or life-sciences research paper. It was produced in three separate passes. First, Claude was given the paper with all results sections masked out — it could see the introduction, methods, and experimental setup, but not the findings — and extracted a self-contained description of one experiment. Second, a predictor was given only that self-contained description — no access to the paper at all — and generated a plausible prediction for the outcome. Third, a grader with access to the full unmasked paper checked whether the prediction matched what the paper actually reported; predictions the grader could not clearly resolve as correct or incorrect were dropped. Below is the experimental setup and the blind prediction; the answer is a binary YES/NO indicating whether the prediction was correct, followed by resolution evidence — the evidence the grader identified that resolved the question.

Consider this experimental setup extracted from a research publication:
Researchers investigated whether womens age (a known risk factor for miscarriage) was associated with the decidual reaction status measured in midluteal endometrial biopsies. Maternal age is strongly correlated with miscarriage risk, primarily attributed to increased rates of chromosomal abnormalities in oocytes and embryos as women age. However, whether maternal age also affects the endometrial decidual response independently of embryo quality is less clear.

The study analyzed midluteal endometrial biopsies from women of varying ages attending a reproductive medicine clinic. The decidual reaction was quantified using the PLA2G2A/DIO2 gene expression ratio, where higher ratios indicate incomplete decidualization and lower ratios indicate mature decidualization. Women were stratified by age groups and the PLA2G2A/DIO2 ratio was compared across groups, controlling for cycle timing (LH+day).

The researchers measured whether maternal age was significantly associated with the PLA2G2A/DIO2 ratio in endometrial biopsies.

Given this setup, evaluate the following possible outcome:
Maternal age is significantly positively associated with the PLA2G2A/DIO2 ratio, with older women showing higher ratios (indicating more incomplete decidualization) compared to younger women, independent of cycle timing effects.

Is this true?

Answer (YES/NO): NO